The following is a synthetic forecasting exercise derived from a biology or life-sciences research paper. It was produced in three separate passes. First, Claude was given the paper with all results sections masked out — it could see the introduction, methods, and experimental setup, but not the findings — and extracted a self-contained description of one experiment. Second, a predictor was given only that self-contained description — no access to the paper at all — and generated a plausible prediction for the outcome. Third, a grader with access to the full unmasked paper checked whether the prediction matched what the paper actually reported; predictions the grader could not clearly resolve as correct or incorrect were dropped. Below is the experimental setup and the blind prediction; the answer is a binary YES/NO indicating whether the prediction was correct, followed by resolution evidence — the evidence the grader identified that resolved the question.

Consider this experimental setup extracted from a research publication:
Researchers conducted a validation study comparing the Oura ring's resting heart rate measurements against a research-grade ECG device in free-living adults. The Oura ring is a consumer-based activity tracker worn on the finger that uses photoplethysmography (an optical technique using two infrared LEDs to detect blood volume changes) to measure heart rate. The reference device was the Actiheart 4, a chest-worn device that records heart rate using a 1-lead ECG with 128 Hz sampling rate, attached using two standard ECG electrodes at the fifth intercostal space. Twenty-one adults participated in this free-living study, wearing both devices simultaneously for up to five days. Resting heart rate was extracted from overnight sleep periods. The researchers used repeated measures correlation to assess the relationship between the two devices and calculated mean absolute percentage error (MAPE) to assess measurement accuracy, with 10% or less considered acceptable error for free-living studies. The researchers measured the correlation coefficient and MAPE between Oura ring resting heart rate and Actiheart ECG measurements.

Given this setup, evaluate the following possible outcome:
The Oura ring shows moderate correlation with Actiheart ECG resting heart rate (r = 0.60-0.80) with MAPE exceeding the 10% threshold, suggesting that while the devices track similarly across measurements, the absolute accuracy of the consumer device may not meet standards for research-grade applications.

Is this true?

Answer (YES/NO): NO